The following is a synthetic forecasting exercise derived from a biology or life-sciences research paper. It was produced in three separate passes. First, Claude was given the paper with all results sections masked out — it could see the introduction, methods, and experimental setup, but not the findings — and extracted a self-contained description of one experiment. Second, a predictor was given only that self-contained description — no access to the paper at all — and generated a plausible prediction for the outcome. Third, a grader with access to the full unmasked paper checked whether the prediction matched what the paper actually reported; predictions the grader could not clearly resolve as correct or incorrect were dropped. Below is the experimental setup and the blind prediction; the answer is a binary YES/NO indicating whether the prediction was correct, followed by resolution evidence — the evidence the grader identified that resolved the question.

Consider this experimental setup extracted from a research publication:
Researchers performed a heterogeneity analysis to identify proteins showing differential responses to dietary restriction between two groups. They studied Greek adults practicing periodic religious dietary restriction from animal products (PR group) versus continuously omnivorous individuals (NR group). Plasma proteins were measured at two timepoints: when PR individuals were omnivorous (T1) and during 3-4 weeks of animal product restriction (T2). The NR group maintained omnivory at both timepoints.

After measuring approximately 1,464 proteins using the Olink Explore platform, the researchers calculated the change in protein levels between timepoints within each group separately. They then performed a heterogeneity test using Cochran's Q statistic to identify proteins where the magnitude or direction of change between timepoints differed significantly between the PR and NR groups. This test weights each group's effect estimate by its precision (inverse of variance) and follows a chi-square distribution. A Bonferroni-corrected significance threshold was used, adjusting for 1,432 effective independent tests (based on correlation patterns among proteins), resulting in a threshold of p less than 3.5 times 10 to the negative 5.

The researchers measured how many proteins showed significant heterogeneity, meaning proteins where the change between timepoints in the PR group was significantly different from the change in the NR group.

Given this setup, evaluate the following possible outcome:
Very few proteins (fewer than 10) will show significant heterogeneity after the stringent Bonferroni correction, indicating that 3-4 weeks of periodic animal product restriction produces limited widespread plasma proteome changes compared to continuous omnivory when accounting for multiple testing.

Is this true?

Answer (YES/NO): NO